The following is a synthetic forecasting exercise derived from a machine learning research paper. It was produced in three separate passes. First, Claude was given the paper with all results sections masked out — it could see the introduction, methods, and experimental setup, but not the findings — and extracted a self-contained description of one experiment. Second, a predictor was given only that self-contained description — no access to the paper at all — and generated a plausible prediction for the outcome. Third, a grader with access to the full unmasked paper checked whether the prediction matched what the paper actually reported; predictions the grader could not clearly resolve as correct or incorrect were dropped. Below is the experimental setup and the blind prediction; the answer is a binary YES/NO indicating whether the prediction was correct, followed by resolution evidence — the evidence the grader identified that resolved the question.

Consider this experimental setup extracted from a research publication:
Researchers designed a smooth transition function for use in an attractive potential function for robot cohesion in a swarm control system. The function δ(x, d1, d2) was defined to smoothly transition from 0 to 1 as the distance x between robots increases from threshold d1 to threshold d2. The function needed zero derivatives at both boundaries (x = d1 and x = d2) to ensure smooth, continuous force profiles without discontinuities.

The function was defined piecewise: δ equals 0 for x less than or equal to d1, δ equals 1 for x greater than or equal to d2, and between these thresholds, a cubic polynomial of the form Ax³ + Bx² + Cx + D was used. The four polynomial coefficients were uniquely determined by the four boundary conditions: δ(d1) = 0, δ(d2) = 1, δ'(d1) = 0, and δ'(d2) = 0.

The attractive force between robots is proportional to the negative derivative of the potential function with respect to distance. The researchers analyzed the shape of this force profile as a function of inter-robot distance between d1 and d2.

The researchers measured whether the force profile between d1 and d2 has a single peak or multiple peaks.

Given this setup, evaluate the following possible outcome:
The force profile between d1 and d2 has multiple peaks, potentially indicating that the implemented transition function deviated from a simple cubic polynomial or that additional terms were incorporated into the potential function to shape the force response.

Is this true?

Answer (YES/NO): NO